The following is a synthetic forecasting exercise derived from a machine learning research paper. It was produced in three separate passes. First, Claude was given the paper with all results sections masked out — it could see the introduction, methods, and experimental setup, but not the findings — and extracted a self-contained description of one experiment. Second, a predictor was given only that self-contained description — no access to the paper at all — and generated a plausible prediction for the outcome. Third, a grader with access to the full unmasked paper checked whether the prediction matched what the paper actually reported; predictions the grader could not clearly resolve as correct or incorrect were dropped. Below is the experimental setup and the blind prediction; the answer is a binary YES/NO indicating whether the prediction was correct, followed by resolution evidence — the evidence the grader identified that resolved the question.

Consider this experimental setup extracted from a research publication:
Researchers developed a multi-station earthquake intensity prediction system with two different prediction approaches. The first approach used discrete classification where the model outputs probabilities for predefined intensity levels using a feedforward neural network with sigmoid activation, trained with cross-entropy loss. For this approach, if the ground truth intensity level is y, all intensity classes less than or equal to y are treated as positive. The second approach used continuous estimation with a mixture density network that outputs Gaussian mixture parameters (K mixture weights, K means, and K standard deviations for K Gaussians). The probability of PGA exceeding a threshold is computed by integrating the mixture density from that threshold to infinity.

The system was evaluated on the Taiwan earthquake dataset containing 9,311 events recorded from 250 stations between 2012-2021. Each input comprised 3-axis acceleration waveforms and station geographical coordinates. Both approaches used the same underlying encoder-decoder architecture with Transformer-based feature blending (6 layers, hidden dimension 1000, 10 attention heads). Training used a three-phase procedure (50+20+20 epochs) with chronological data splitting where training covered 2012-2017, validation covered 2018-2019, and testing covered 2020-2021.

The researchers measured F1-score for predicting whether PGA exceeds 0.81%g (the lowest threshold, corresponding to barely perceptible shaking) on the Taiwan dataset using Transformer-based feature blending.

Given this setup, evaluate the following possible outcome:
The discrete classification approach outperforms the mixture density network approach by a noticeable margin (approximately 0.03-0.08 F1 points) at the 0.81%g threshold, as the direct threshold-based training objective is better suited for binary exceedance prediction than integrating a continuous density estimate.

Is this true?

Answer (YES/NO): NO